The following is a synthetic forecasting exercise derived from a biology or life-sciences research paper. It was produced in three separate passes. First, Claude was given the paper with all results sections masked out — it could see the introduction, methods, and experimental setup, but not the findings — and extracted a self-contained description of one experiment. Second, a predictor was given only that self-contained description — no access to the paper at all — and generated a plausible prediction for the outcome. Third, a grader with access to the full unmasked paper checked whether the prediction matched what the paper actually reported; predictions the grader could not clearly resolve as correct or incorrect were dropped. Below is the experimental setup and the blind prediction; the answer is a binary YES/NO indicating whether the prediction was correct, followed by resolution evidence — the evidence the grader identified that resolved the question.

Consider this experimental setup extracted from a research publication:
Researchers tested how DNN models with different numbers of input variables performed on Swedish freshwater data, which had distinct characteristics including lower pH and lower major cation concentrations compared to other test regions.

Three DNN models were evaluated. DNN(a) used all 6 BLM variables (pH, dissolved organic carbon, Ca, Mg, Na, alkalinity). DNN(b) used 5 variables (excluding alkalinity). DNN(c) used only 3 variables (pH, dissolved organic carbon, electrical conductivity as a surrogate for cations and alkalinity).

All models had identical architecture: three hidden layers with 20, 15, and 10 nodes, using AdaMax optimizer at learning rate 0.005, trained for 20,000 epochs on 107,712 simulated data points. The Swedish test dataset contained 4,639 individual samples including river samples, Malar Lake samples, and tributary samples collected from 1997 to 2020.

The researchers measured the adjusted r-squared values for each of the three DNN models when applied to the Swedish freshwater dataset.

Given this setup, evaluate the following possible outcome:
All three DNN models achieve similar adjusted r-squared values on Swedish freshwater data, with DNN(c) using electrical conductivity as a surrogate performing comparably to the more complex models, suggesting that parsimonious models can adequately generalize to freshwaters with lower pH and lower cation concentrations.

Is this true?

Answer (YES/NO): NO